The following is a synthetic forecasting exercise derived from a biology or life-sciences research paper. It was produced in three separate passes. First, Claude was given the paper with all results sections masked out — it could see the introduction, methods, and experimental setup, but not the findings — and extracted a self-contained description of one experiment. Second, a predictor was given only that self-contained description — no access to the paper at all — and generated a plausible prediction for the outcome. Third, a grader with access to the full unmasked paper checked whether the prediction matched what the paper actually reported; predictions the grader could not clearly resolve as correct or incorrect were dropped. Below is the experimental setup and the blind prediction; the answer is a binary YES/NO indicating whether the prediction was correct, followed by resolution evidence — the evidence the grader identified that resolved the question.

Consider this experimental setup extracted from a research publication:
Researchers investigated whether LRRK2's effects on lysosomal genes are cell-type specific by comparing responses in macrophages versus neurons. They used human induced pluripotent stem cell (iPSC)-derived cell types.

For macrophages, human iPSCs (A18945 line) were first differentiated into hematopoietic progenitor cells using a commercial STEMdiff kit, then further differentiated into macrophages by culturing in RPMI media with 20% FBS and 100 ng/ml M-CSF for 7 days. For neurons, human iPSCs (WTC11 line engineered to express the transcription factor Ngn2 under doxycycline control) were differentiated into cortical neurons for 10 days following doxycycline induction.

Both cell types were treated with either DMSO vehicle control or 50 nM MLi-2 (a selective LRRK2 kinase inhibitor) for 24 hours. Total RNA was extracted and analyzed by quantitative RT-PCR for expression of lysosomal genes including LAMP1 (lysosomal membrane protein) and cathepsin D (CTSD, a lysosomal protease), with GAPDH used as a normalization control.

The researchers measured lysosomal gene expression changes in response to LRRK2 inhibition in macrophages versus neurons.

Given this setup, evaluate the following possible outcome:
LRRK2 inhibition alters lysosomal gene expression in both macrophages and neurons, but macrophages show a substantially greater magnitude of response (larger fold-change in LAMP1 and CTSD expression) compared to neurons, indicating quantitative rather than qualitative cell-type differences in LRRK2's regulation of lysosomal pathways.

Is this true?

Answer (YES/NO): NO